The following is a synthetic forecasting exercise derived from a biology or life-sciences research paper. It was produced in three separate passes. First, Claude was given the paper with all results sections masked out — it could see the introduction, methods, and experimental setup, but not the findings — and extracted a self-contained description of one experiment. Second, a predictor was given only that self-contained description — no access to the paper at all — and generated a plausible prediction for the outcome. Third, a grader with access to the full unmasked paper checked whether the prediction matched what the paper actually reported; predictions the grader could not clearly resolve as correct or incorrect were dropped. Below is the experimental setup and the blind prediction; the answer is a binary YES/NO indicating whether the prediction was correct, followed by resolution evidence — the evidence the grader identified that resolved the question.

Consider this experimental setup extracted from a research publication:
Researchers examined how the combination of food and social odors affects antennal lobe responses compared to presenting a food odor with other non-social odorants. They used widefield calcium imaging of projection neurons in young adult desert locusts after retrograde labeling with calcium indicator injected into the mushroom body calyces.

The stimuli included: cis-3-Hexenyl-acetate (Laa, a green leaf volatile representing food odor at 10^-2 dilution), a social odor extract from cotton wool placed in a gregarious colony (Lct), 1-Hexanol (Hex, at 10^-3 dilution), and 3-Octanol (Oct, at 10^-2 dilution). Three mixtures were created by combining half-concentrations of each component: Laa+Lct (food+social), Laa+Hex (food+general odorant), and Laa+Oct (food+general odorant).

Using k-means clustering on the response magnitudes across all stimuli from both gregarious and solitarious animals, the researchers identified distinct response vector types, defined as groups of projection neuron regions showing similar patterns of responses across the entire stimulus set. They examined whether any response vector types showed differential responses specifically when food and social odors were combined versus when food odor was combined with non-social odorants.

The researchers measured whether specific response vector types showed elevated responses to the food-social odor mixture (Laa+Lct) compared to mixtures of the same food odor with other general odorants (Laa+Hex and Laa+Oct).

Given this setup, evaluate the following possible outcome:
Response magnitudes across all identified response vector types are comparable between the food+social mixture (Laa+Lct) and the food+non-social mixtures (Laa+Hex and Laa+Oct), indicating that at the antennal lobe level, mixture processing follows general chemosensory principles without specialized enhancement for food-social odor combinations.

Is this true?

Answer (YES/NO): NO